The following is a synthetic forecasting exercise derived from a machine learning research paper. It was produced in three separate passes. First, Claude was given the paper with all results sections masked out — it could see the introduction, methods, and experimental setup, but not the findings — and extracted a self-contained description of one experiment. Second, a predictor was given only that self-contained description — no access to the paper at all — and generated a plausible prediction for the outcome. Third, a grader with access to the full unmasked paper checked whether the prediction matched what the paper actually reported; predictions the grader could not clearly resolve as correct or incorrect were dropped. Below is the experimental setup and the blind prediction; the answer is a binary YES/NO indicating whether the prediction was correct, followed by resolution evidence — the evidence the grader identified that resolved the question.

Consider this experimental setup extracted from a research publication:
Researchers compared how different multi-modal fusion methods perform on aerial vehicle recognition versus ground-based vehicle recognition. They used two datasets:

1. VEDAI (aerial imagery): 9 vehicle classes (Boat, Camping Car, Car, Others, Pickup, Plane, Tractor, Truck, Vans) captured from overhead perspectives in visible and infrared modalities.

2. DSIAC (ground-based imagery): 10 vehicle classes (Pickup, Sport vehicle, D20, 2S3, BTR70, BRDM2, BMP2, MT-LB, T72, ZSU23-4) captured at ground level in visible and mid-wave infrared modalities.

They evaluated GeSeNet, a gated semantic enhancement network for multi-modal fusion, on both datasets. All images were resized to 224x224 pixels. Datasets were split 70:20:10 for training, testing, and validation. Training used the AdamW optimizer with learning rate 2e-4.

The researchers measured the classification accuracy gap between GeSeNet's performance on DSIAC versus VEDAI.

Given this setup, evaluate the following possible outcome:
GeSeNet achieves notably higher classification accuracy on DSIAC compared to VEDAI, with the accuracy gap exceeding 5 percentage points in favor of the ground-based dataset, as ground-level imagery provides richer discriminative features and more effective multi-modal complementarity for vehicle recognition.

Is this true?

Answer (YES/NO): YES